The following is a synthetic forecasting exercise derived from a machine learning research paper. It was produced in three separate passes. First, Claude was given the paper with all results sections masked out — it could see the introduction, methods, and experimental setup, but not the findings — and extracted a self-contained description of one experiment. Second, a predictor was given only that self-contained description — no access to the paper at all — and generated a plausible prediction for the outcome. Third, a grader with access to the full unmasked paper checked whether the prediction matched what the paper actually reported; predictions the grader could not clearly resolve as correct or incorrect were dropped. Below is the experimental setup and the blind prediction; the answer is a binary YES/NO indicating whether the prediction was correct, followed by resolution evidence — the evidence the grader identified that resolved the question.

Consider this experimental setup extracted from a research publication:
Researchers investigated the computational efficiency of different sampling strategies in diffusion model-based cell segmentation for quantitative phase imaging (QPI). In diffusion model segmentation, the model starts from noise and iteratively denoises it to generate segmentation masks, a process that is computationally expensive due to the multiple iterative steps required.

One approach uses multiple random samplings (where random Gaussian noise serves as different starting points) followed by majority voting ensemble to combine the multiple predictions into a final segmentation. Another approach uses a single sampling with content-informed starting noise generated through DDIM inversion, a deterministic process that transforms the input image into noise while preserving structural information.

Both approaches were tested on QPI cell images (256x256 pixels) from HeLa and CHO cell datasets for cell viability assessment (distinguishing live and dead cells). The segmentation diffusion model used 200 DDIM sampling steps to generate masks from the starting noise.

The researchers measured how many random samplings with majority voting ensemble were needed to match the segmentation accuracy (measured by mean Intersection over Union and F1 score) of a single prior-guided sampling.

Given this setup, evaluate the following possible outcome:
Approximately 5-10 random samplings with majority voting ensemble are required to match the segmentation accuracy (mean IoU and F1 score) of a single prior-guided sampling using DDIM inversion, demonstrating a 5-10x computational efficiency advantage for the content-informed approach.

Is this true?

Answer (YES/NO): NO